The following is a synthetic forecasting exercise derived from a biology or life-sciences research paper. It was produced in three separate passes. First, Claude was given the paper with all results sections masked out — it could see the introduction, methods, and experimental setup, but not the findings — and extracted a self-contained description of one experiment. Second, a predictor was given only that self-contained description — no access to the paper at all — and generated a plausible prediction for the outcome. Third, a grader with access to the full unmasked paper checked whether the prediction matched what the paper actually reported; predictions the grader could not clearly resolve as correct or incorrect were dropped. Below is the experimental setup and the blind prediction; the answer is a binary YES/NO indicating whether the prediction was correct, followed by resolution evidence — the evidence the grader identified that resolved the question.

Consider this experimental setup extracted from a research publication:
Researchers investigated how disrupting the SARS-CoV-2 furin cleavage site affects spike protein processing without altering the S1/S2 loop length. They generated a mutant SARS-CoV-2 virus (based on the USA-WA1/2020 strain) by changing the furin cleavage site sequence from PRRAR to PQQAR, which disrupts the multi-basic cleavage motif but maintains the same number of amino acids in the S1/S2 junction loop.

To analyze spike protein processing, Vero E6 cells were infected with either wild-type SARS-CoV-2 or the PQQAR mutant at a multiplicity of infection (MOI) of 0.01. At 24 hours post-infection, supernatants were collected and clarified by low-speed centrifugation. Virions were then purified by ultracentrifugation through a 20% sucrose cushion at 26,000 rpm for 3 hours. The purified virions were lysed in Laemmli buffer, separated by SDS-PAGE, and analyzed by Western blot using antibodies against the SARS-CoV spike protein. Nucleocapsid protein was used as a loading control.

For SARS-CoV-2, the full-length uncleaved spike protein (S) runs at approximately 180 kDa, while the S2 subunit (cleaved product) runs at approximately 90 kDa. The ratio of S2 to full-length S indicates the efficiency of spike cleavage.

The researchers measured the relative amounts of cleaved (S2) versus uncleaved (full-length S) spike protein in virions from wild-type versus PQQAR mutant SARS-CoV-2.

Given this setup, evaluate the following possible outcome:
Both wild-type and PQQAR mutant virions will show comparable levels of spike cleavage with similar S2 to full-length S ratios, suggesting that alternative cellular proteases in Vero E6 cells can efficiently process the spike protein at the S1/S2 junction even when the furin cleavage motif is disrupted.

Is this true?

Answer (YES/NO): NO